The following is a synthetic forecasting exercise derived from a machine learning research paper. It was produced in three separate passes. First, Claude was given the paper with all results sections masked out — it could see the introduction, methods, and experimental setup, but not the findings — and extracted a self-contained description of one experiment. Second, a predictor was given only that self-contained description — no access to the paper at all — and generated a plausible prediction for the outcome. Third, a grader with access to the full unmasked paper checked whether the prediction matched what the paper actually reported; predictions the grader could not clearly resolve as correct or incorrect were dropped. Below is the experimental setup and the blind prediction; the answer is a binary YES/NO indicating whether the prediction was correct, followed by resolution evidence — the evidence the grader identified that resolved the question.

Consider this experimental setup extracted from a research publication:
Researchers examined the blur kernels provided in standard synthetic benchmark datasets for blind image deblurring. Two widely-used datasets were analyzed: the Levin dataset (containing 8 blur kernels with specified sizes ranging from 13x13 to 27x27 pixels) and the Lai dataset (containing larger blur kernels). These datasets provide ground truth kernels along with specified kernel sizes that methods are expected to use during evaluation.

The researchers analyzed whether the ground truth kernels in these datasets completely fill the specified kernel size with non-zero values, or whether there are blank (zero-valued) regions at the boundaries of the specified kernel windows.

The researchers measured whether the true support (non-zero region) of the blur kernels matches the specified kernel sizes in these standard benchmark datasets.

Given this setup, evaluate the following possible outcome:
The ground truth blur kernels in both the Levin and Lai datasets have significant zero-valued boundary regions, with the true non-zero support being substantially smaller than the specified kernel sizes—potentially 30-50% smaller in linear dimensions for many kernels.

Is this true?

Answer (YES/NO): NO